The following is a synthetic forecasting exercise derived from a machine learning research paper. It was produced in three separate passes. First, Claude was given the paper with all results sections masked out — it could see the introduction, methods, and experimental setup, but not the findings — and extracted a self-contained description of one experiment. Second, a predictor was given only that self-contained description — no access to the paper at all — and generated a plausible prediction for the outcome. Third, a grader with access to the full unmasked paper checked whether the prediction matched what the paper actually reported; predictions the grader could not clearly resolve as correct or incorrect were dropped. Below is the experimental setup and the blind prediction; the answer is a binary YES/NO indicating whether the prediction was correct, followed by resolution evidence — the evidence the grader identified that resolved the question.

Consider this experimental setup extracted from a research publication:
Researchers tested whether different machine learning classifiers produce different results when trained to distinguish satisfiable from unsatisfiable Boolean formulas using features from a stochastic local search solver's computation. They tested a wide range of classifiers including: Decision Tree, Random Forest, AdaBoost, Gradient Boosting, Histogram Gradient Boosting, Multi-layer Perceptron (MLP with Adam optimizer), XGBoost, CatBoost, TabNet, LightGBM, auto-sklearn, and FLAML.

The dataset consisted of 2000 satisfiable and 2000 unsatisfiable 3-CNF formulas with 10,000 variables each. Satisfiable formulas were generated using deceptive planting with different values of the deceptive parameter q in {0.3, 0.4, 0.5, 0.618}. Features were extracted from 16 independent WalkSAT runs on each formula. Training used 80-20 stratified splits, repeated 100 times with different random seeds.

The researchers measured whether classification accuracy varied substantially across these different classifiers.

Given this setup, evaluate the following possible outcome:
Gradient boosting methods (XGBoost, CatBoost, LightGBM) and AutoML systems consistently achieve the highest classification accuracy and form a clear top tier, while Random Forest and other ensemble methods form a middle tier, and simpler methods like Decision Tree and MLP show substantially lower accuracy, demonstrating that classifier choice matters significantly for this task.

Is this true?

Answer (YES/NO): NO